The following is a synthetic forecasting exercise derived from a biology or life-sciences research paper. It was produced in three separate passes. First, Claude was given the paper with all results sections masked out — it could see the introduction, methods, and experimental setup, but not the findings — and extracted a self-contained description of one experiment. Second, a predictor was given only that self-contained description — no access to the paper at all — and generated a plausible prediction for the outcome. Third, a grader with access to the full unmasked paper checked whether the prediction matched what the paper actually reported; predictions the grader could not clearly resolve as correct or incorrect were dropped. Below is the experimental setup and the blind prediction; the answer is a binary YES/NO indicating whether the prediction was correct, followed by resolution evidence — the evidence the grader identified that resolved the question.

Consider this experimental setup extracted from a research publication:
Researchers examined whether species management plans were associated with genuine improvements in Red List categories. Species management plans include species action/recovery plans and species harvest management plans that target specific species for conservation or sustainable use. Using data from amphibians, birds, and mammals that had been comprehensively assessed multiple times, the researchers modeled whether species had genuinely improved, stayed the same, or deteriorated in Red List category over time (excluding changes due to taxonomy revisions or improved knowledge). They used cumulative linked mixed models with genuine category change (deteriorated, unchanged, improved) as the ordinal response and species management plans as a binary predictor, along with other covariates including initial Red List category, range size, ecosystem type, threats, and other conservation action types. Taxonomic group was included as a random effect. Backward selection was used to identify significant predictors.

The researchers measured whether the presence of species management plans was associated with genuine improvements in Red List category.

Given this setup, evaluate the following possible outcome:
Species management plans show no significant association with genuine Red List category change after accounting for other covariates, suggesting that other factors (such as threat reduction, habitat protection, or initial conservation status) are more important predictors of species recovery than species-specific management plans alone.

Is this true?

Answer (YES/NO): NO